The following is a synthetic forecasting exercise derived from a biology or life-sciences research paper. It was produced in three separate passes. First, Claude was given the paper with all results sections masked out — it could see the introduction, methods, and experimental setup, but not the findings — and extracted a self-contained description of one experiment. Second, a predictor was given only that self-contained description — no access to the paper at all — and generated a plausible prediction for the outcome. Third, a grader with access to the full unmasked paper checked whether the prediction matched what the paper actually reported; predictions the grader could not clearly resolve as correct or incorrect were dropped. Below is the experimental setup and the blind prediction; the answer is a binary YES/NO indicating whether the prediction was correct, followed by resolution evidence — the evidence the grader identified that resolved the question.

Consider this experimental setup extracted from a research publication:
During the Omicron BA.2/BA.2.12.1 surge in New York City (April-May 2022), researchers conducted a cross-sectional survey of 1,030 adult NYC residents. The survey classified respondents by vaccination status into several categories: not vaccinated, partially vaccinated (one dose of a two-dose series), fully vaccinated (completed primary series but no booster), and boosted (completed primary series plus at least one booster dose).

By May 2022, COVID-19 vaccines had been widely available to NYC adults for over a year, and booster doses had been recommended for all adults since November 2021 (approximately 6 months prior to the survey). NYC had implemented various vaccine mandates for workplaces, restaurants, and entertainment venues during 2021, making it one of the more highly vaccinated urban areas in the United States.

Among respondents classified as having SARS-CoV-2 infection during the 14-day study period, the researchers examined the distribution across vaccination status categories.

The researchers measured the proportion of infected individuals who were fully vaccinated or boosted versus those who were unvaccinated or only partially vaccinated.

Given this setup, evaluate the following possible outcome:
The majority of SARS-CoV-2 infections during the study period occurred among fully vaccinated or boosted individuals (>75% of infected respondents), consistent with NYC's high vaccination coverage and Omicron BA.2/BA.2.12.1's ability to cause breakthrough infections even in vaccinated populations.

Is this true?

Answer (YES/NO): YES